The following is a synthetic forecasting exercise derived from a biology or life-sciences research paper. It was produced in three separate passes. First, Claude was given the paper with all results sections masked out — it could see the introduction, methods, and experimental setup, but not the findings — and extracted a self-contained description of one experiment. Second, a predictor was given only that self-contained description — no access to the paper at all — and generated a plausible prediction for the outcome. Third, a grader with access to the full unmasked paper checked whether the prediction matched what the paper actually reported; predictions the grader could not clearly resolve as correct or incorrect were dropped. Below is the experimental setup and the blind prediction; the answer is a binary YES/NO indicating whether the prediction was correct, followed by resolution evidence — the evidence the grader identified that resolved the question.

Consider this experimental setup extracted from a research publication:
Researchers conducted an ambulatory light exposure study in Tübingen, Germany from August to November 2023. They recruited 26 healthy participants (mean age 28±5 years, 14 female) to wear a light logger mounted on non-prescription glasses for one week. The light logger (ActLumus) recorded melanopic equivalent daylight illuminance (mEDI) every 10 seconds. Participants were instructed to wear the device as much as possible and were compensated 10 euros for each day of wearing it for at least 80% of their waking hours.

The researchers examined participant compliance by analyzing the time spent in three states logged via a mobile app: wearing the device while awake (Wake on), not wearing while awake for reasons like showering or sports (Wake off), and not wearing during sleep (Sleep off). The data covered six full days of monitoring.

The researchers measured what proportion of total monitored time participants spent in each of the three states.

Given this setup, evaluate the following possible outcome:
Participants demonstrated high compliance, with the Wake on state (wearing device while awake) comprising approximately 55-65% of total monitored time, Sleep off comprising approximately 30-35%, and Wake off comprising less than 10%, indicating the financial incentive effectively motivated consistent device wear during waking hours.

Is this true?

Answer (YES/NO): NO